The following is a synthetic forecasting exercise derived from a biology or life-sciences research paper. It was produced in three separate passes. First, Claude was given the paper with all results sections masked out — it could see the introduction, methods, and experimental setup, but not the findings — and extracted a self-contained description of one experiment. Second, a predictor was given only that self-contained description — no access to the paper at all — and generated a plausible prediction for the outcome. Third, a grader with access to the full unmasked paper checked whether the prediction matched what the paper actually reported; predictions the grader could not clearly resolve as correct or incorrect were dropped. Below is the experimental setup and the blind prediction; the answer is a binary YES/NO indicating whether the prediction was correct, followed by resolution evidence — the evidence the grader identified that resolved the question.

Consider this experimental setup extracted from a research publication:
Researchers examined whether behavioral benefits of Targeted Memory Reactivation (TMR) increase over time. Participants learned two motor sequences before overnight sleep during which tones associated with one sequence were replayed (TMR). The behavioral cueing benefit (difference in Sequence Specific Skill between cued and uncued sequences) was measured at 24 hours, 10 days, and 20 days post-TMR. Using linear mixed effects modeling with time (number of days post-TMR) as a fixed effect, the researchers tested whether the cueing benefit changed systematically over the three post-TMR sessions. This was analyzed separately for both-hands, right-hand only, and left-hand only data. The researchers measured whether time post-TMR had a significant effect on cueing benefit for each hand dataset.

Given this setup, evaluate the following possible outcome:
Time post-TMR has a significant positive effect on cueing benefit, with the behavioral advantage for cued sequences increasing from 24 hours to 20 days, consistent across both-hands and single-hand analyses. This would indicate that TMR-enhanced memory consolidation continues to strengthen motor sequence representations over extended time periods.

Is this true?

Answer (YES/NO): NO